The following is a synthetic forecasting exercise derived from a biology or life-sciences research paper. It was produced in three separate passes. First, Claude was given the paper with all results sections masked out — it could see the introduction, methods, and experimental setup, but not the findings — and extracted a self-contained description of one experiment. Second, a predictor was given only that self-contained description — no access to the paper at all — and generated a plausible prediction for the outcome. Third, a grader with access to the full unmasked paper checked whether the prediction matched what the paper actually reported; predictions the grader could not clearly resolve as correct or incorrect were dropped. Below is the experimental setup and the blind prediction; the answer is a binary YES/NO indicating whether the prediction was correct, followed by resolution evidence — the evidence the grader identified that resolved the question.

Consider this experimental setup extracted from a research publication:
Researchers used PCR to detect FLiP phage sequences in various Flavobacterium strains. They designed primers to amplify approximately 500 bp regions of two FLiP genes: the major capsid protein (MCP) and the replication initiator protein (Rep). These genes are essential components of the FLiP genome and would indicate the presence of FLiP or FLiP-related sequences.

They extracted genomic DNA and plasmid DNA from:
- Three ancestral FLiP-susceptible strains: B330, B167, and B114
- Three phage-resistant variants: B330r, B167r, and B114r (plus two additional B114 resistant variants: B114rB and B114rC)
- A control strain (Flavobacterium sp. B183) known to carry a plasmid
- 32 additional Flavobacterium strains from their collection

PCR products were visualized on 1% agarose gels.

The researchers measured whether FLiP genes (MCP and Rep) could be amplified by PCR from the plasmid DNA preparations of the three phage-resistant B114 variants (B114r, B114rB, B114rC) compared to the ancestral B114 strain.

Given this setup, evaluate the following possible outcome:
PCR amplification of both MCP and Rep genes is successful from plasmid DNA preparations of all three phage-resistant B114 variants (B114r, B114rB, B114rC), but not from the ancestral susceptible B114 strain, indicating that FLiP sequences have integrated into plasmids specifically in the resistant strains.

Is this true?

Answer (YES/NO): NO